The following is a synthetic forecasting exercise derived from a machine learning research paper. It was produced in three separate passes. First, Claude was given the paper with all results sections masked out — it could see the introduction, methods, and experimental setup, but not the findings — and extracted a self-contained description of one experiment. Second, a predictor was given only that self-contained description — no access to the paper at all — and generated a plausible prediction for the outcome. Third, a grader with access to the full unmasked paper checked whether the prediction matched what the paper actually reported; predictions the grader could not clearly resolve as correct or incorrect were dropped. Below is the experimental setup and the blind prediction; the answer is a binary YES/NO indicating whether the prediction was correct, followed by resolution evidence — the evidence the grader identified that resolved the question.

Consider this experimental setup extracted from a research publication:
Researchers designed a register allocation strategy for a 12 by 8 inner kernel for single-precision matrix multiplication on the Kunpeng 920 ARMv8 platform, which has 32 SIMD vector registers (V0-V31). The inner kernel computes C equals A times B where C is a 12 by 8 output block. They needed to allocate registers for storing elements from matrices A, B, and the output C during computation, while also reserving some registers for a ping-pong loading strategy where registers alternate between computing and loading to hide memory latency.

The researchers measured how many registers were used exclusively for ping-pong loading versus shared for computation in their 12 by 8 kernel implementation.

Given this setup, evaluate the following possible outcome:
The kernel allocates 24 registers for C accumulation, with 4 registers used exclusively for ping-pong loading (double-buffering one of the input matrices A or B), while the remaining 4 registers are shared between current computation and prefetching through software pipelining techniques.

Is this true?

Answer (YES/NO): NO